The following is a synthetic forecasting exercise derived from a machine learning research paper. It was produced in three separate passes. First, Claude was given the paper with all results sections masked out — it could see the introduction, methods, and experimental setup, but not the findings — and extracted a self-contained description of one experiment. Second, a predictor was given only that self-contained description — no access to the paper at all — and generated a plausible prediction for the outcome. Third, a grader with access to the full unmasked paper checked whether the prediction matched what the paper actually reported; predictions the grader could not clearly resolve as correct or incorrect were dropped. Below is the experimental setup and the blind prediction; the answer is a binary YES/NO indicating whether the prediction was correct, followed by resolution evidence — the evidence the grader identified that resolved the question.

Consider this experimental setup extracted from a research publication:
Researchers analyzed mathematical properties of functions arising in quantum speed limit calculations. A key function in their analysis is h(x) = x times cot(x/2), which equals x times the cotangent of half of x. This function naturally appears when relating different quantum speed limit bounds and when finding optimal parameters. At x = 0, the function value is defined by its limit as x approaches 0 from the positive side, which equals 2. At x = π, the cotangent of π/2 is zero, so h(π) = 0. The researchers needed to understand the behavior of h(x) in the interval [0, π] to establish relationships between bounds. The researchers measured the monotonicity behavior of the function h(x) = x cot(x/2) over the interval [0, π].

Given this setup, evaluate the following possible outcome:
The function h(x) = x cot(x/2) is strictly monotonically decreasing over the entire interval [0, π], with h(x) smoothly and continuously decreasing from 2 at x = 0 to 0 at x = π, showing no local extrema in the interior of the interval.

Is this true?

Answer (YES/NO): YES